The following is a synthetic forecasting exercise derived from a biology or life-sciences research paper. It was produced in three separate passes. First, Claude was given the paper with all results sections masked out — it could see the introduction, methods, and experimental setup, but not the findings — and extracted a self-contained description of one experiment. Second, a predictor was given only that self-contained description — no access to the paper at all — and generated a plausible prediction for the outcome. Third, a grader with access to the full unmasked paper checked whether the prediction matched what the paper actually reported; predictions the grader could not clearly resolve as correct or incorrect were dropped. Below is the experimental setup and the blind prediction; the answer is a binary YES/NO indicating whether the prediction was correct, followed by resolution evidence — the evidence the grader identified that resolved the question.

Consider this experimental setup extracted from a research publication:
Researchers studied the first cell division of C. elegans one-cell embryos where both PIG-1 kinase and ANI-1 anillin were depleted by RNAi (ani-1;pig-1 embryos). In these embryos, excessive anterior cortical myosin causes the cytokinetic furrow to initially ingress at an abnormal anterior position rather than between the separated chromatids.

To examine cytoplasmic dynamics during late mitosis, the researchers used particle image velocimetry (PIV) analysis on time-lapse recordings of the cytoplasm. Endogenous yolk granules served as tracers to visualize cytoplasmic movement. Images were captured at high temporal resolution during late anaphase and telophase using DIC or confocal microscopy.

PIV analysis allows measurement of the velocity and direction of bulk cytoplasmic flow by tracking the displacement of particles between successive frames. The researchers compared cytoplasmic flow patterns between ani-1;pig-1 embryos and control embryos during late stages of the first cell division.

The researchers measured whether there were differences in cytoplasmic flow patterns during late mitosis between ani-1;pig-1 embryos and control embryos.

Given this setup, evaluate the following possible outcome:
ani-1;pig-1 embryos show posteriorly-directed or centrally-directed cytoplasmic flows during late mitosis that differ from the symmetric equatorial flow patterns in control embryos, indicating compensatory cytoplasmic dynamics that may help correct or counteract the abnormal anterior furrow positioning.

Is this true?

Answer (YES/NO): NO